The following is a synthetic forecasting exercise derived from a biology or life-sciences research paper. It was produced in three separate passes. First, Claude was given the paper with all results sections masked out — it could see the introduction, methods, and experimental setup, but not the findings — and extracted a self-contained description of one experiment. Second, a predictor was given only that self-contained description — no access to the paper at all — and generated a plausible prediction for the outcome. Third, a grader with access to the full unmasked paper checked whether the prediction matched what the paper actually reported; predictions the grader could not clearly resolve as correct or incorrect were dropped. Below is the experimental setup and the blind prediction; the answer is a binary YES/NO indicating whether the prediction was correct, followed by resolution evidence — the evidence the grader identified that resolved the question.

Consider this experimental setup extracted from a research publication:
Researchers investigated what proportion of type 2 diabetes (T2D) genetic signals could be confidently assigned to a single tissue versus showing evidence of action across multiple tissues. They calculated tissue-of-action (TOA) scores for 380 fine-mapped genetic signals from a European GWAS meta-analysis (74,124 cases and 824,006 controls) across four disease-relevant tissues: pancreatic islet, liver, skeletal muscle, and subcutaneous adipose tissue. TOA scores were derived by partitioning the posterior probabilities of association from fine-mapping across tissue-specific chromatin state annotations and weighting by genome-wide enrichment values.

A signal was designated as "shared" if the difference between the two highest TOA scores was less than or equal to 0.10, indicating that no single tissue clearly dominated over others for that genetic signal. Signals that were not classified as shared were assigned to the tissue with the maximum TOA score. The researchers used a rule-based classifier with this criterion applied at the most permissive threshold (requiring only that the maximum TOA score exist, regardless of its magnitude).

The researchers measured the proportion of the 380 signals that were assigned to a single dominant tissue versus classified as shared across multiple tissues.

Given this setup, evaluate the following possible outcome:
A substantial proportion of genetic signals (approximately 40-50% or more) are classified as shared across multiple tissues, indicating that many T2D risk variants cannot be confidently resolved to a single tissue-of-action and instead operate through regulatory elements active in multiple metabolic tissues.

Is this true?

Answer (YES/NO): NO